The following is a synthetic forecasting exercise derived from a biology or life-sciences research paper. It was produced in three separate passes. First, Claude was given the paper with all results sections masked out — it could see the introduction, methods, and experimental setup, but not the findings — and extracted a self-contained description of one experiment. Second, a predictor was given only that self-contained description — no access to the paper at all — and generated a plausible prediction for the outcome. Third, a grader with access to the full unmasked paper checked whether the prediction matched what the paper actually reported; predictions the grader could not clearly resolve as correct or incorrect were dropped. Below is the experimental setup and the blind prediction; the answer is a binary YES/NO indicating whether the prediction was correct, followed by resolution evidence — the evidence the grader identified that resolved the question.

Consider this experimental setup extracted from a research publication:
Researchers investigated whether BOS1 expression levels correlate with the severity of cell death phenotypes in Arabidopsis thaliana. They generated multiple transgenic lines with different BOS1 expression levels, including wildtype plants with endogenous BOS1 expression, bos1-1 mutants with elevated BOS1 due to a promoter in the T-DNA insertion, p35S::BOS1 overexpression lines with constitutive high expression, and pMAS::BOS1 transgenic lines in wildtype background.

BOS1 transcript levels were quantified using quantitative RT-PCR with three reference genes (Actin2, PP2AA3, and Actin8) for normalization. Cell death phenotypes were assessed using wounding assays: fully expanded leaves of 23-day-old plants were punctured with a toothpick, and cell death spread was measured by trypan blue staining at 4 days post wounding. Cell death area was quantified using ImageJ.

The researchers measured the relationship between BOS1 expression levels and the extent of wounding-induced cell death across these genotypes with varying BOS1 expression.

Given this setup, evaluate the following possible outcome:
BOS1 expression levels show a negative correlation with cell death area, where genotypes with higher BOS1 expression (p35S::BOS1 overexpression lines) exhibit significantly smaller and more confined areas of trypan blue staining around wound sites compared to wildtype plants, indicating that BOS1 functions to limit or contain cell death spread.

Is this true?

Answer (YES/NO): NO